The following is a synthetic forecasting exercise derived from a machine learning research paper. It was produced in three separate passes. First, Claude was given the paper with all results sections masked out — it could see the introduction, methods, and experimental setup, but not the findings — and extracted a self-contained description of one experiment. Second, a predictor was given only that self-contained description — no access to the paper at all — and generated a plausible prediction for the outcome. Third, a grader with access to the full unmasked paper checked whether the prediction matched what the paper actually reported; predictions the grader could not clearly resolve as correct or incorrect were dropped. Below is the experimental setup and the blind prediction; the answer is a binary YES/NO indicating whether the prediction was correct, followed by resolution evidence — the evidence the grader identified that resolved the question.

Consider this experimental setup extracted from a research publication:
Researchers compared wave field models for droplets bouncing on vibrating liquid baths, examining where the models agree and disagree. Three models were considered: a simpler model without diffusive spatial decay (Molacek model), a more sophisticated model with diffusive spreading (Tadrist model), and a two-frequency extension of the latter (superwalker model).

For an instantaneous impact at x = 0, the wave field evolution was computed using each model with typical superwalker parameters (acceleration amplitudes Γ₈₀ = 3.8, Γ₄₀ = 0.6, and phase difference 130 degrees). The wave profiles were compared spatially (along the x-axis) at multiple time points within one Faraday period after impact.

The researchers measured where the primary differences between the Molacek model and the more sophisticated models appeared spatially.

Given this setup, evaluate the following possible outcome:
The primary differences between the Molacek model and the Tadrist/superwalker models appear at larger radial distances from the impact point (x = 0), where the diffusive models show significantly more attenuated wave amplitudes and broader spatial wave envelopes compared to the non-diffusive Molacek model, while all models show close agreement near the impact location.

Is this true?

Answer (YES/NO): NO